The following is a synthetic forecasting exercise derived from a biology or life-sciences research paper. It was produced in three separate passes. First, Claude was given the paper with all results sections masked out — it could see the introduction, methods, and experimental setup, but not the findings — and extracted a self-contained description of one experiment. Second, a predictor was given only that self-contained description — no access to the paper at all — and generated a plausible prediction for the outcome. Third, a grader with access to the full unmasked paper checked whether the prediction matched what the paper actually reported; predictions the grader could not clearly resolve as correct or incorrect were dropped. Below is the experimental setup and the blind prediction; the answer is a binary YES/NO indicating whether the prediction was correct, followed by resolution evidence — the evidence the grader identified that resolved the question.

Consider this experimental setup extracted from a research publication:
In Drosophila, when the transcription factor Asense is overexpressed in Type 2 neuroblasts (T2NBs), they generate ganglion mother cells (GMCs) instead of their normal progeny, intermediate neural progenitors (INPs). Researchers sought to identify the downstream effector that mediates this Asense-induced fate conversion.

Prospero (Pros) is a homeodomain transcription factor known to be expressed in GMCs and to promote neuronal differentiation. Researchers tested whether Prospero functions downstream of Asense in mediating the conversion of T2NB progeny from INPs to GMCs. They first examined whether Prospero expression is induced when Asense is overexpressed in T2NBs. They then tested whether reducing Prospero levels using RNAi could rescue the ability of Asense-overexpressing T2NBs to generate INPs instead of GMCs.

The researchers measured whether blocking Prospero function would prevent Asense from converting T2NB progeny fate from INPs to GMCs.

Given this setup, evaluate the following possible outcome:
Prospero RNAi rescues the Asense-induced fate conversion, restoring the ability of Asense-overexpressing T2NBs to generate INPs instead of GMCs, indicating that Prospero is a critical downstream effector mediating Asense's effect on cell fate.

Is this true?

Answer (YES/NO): YES